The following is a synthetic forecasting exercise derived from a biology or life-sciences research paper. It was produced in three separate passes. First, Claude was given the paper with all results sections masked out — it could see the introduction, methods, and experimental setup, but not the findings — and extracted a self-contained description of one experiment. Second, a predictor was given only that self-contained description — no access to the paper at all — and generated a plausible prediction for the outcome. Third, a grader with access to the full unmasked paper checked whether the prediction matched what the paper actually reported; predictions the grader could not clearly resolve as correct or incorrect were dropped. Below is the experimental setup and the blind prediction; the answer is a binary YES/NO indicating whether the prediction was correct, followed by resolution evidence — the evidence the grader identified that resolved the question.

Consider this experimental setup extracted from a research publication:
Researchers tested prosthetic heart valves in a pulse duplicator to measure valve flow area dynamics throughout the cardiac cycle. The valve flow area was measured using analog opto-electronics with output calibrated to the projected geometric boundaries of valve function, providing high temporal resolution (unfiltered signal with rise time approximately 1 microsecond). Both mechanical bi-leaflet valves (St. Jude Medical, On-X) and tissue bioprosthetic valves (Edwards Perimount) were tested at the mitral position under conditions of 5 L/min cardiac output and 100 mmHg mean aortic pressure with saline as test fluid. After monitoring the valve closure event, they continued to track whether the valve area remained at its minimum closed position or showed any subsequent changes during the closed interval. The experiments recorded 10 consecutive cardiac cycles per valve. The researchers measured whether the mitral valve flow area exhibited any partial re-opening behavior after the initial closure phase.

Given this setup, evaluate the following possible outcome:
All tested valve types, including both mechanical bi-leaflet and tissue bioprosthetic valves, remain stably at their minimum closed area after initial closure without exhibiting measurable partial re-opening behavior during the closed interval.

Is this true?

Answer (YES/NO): NO